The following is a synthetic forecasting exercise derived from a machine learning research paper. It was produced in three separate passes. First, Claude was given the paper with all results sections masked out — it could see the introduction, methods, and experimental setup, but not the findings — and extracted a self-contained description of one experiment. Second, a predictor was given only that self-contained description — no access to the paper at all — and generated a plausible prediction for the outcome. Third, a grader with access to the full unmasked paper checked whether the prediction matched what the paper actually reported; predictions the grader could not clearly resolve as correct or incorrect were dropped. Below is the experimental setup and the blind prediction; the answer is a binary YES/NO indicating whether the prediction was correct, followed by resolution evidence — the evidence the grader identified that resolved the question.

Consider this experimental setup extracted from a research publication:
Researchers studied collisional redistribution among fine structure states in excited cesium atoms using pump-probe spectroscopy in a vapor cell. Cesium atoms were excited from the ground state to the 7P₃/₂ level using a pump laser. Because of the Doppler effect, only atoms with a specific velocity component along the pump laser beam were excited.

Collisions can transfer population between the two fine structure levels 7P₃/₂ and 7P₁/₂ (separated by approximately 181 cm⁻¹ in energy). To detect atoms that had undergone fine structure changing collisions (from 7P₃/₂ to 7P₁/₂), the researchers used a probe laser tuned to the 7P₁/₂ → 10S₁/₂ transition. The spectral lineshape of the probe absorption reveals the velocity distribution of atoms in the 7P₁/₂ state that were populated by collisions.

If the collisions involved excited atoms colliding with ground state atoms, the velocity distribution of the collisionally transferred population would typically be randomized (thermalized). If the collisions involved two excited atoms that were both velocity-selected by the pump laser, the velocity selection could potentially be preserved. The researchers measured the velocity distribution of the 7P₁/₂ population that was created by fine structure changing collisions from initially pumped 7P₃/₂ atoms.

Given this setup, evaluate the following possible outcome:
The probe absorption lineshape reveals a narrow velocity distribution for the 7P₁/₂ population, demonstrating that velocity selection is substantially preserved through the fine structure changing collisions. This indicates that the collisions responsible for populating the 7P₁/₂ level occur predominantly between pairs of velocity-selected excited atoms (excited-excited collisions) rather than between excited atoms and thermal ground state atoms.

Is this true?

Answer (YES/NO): YES